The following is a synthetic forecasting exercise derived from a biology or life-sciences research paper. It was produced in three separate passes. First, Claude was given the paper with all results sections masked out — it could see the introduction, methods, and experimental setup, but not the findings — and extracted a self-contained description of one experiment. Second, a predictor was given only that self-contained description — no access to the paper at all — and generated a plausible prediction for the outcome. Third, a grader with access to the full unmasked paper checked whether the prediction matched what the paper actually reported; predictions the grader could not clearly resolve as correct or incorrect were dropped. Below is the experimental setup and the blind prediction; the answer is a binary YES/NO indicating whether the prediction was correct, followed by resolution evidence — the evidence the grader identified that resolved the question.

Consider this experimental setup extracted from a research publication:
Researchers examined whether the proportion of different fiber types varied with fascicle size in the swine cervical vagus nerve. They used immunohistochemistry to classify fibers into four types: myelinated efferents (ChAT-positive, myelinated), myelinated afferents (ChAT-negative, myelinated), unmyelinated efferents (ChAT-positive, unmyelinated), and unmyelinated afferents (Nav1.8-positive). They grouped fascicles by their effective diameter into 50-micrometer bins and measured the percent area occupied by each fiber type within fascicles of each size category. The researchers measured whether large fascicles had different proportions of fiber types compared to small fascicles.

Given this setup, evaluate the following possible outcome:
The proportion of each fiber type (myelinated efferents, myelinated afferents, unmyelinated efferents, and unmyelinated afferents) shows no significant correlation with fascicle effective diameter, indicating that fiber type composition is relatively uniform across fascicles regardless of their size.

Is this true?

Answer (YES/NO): YES